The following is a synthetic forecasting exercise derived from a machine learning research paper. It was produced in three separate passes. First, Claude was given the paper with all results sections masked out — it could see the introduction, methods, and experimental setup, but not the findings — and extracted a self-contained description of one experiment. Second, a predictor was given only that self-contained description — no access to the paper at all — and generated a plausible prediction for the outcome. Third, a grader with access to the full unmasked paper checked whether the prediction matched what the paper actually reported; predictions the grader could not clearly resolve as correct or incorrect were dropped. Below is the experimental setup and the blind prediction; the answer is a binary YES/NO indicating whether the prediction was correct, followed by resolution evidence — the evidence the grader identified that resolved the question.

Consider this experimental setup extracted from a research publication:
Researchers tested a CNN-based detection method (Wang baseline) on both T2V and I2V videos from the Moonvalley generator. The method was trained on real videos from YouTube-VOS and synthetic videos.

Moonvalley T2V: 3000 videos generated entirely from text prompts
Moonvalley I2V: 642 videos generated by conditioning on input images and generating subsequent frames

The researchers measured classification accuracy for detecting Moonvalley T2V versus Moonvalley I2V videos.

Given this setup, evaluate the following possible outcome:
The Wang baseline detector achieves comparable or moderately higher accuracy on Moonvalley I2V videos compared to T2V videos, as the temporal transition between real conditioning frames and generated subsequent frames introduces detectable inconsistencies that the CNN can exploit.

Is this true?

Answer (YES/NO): NO